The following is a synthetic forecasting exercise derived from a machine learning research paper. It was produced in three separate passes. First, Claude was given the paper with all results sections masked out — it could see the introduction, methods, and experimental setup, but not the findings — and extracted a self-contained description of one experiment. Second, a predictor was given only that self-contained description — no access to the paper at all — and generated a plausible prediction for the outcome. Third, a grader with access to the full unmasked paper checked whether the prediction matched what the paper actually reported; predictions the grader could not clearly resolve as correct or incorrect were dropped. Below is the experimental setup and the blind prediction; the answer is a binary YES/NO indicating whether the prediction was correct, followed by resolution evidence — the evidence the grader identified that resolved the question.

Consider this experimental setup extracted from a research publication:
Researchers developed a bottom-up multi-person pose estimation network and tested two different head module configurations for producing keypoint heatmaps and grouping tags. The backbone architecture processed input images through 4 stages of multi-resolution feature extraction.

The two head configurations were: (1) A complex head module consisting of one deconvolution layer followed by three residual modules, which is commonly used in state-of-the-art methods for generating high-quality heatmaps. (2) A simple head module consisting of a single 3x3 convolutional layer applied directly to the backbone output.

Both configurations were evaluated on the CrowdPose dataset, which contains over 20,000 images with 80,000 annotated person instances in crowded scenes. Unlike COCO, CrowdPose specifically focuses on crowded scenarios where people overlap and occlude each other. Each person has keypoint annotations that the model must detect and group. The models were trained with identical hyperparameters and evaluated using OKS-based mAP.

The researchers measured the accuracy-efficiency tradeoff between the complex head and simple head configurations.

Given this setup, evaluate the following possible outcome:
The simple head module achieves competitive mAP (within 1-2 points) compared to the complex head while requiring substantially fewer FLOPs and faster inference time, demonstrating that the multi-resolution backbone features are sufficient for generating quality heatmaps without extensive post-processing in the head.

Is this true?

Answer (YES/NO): NO